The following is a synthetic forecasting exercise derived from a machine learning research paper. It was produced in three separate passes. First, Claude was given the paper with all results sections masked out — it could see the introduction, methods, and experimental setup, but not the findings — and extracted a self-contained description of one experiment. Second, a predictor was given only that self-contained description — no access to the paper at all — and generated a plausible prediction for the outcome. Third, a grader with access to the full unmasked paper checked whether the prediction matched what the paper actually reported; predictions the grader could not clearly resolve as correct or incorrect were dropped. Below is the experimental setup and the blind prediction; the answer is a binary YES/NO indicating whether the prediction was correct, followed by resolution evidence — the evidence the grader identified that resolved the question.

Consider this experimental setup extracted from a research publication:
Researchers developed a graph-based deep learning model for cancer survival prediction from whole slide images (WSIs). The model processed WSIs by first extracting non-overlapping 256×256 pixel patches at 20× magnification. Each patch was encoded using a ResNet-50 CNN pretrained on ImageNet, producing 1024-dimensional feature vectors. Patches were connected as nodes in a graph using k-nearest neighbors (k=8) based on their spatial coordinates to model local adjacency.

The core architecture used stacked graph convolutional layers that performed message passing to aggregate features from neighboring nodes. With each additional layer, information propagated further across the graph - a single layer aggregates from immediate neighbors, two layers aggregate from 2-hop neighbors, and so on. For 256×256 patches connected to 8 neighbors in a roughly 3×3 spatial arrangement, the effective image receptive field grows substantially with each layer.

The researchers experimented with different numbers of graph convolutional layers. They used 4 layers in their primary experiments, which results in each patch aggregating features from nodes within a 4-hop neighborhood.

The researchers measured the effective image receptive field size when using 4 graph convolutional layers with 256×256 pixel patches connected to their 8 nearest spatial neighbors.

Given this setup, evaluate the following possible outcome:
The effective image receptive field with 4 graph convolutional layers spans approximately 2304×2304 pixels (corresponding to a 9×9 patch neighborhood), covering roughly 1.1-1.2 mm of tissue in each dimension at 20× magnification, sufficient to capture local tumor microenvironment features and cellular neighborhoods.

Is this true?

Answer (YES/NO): YES